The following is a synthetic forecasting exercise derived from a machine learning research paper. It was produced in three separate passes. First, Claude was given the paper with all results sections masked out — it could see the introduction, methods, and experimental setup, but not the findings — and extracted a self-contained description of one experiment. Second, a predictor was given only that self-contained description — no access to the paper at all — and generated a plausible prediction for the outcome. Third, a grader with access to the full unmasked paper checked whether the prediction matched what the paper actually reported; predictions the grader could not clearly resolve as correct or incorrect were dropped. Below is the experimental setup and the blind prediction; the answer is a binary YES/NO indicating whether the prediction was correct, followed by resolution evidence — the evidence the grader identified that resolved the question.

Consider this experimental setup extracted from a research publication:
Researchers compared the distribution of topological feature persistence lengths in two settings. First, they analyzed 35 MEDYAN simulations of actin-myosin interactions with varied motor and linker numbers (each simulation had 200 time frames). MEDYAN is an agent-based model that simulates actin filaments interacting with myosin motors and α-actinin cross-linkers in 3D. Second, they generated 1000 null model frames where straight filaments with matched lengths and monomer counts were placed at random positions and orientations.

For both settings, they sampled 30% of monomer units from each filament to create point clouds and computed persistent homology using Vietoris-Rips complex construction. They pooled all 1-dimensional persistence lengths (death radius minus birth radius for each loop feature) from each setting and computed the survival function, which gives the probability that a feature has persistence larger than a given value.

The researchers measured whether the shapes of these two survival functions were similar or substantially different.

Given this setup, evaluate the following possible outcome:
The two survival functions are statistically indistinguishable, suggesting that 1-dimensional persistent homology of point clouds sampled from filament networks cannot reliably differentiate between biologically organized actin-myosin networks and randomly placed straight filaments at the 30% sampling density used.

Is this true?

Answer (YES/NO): NO